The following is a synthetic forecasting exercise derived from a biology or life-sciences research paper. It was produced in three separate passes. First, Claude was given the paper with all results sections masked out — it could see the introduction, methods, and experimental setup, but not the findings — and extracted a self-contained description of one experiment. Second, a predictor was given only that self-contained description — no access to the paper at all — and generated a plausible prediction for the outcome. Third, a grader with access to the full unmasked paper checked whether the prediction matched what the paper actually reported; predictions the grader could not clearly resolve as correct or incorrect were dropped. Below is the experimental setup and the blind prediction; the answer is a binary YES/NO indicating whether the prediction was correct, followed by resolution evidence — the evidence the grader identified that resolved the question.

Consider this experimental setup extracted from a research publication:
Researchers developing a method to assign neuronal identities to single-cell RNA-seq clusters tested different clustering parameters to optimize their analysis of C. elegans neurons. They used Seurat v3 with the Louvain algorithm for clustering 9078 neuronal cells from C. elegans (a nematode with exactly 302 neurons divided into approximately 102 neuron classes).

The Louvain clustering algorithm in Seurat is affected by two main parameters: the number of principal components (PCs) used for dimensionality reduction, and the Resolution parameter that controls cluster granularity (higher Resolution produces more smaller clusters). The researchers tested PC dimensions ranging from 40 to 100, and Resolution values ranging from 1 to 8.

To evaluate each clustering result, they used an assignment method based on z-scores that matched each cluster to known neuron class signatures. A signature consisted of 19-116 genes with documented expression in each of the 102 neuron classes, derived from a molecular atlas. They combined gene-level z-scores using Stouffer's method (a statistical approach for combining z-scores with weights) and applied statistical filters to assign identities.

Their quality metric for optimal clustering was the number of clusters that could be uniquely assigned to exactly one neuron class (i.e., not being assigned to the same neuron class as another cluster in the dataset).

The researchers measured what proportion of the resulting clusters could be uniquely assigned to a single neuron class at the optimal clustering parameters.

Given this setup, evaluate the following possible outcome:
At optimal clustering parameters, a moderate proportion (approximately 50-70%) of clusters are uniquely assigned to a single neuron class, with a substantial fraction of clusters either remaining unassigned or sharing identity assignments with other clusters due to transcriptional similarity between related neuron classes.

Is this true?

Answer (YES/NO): NO